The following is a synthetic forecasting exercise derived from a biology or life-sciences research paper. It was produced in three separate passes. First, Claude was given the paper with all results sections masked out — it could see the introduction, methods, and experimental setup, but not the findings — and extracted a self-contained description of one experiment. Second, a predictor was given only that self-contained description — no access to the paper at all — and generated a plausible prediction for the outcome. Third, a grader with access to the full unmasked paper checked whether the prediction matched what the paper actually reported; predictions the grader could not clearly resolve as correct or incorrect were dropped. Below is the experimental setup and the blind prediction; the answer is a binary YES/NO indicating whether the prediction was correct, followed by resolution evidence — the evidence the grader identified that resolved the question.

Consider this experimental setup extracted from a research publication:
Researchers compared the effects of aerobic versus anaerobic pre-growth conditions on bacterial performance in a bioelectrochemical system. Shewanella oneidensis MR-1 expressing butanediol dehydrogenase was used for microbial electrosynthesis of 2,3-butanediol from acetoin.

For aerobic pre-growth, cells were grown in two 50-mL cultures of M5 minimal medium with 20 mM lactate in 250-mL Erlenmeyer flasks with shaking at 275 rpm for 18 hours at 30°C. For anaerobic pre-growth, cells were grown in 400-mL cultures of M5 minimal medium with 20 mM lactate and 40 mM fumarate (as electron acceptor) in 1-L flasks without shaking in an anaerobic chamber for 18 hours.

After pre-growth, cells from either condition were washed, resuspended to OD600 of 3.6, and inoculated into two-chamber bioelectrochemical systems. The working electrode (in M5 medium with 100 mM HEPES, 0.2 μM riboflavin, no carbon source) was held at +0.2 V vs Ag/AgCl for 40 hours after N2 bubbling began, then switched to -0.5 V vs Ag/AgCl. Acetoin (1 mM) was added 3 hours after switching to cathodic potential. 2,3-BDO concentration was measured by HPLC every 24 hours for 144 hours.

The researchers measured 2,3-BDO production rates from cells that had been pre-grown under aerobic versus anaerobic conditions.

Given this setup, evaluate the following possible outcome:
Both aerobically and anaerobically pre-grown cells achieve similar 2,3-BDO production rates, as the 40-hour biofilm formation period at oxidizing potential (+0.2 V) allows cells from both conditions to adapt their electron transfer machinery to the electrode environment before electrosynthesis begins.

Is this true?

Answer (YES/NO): YES